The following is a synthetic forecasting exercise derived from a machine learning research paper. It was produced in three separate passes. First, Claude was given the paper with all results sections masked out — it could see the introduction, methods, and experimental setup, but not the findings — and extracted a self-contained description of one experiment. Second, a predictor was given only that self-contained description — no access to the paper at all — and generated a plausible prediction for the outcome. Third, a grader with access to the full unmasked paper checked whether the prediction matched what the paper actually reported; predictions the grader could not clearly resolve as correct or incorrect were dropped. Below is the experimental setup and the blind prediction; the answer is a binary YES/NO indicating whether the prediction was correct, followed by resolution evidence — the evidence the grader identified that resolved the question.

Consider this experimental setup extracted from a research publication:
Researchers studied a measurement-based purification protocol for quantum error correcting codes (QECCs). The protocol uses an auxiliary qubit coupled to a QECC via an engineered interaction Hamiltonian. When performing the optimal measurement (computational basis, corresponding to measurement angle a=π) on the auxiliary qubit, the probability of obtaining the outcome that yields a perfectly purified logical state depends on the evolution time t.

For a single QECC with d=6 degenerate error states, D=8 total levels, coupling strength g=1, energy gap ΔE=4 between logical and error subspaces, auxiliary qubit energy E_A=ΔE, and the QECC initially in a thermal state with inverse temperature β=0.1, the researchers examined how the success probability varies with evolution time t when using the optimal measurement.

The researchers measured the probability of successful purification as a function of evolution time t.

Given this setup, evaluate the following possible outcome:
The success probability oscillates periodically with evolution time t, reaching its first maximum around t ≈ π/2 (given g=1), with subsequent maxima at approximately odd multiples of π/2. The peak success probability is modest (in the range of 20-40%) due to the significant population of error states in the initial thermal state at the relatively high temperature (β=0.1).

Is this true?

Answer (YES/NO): NO